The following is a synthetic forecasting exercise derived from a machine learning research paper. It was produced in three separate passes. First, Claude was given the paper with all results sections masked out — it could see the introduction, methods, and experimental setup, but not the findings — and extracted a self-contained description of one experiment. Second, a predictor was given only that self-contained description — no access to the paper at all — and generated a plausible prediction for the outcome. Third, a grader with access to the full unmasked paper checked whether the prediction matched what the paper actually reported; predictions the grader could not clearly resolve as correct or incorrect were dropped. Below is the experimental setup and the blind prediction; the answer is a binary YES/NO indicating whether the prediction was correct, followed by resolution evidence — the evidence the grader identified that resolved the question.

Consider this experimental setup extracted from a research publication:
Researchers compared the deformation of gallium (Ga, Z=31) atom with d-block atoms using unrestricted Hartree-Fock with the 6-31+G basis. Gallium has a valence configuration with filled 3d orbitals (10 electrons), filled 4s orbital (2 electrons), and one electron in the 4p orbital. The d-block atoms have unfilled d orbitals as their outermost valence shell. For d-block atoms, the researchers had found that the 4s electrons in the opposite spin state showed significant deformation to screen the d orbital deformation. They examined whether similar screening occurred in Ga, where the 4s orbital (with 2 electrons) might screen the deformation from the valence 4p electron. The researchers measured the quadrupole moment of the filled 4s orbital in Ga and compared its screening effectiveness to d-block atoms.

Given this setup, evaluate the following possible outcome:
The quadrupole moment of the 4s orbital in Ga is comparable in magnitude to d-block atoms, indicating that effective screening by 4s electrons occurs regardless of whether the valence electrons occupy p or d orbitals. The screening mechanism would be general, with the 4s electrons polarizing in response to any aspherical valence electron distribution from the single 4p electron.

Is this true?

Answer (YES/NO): NO